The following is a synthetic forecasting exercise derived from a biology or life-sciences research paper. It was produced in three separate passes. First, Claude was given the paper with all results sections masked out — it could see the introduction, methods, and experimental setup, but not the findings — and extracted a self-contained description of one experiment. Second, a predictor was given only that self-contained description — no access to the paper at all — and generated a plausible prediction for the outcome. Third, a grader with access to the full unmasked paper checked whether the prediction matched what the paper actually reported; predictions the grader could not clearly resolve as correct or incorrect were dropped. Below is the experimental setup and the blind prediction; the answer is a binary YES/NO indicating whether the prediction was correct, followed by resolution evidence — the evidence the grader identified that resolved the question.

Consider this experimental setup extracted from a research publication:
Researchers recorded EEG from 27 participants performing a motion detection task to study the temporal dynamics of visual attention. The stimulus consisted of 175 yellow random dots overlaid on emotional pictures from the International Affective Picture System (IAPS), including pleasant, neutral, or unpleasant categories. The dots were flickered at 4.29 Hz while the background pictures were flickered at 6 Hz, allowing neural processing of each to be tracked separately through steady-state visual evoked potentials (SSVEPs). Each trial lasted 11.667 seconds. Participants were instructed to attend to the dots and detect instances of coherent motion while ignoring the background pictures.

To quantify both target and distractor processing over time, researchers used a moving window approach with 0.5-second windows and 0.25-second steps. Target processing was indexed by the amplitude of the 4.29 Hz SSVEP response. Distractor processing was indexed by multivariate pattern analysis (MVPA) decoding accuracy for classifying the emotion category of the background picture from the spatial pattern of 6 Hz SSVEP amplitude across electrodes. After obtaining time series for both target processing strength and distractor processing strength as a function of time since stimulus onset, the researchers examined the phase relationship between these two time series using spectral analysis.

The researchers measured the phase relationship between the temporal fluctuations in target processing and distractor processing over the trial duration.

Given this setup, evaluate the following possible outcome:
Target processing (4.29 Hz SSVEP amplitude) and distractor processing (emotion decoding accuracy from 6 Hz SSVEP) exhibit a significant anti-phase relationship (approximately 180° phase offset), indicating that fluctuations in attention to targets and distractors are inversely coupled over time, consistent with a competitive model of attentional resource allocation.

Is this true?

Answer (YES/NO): NO